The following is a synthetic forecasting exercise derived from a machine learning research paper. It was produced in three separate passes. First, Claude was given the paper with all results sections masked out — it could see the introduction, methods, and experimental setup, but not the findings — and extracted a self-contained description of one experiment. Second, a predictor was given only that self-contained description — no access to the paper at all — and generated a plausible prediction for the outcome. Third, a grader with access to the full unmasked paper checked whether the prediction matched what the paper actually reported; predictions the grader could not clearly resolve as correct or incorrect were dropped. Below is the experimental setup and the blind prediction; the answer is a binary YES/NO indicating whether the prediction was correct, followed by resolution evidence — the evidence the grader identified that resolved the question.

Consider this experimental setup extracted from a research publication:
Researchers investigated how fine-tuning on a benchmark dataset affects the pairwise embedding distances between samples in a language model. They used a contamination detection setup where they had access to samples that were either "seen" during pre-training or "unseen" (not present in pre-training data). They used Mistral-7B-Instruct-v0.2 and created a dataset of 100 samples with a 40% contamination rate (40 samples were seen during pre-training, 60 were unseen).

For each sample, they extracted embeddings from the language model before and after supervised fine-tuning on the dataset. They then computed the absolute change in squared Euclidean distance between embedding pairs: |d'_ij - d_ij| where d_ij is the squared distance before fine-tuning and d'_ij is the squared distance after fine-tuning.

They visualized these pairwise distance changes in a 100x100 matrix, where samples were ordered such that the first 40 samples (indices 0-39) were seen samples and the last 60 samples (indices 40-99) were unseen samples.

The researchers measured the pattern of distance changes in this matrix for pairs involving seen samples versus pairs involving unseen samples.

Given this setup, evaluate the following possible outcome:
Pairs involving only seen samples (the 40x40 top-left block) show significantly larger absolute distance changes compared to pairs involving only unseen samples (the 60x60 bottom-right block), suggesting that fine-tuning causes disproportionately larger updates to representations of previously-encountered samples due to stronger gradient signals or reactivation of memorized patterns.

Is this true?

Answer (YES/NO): NO